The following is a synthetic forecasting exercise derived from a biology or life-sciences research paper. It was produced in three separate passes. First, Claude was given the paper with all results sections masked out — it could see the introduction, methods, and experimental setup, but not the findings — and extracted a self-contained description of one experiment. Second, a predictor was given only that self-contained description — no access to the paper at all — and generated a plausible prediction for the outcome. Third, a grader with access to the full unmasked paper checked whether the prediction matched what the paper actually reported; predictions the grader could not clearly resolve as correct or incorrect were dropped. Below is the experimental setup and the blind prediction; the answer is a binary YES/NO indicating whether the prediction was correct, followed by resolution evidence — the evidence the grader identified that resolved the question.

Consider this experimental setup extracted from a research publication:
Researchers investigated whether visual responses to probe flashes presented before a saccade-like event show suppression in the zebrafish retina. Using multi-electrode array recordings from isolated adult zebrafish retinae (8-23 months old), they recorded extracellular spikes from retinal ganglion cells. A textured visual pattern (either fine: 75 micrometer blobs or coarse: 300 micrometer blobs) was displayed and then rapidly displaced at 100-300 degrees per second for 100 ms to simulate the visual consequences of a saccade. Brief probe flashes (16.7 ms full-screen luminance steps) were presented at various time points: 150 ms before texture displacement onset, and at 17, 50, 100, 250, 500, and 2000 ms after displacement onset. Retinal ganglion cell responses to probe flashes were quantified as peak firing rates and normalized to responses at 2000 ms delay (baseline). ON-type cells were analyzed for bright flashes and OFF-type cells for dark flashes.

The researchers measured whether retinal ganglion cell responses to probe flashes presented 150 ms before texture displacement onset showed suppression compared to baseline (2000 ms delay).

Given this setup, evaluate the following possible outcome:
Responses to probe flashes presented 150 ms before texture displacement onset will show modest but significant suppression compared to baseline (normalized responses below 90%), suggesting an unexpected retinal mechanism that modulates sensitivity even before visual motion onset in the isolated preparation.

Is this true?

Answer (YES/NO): NO